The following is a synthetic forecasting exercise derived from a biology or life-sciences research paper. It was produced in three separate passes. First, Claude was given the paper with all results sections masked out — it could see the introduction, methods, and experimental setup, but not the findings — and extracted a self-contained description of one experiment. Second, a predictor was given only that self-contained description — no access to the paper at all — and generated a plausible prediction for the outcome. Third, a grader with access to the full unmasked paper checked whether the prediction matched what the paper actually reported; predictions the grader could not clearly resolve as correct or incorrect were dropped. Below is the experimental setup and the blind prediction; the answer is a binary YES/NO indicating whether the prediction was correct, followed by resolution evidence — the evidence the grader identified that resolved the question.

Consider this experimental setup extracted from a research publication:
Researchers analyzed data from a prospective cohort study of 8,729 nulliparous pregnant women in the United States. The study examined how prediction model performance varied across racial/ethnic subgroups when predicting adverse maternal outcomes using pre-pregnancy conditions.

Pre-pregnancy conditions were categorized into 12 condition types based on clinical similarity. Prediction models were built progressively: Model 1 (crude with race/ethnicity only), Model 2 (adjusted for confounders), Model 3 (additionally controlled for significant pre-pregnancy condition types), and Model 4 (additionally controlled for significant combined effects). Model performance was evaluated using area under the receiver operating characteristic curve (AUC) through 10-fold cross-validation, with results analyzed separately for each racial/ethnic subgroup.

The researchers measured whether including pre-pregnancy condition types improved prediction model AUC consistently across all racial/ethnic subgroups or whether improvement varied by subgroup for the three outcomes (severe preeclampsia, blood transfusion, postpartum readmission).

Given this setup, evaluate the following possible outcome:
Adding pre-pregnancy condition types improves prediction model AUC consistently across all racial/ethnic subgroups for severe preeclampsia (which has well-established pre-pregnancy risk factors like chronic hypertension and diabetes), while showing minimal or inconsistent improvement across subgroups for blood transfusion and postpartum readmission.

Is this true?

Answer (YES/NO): NO